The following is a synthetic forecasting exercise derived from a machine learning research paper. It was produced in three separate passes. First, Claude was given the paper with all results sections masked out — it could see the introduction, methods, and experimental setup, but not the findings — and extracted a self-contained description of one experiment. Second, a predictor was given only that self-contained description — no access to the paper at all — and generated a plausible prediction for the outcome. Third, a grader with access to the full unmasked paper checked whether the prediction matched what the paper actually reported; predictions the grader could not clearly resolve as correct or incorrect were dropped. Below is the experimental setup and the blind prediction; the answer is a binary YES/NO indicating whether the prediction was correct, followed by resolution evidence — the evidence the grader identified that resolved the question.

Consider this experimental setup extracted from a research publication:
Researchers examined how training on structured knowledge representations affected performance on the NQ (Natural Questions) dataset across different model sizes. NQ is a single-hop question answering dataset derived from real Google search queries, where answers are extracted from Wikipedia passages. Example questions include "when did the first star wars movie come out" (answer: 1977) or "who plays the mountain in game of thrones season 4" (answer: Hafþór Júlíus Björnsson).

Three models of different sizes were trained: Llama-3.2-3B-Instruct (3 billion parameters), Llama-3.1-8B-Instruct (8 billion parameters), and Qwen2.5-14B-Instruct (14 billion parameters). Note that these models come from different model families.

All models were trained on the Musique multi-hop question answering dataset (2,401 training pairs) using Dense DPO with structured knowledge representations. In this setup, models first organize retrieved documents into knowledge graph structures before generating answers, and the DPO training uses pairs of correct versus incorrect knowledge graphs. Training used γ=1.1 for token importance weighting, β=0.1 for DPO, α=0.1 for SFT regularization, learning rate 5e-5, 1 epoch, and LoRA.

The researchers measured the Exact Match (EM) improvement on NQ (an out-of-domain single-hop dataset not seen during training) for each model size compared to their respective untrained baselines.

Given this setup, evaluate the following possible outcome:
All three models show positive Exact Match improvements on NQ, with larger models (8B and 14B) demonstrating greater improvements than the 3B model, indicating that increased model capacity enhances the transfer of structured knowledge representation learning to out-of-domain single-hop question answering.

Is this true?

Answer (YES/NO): YES